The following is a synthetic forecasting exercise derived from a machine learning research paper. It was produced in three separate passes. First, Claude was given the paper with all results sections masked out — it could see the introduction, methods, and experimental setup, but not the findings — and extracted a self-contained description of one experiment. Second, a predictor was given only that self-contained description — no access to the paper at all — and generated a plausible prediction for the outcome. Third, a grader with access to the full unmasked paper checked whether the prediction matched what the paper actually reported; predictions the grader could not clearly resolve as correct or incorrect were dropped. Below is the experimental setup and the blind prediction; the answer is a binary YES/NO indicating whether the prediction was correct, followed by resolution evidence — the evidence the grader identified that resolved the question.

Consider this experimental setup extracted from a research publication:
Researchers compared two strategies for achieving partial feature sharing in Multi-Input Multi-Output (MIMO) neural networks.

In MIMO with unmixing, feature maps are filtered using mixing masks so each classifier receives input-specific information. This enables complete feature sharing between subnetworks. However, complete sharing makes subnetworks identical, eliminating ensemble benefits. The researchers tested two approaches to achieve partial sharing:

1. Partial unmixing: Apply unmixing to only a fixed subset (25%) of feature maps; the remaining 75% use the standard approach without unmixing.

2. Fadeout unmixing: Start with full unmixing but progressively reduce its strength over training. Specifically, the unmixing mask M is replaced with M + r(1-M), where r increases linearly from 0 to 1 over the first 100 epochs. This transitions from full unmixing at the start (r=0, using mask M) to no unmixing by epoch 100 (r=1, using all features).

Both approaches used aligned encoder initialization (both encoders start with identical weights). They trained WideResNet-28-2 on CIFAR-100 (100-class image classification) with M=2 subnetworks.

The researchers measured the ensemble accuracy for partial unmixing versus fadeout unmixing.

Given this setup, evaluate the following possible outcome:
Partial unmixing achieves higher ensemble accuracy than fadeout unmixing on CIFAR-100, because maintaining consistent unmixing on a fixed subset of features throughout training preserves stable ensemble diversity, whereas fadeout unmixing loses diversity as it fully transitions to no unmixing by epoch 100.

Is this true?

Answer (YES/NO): NO